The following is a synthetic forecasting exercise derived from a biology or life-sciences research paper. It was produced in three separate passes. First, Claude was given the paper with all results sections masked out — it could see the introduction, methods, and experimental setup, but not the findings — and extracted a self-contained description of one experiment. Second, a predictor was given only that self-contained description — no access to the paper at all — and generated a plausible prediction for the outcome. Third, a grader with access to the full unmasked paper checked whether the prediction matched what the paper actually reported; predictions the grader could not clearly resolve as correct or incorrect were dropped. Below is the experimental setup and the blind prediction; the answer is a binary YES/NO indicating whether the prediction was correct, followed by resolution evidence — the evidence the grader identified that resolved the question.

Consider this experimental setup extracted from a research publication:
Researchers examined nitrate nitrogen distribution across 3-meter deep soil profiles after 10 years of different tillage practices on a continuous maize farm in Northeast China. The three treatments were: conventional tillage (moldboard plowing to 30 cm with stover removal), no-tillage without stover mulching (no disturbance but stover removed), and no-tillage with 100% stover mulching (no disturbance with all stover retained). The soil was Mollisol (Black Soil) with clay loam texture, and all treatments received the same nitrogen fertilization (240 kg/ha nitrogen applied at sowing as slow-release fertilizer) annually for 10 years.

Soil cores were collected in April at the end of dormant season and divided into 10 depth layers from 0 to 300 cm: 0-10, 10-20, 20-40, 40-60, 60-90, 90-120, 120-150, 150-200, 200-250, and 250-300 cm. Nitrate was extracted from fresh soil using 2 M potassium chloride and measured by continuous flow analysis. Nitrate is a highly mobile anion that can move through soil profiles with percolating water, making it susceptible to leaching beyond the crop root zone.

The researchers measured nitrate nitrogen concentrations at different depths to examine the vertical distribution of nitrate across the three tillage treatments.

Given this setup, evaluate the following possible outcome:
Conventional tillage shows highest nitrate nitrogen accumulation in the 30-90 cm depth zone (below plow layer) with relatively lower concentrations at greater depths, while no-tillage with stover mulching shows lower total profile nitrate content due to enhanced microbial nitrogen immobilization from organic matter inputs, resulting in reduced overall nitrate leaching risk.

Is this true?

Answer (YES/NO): NO